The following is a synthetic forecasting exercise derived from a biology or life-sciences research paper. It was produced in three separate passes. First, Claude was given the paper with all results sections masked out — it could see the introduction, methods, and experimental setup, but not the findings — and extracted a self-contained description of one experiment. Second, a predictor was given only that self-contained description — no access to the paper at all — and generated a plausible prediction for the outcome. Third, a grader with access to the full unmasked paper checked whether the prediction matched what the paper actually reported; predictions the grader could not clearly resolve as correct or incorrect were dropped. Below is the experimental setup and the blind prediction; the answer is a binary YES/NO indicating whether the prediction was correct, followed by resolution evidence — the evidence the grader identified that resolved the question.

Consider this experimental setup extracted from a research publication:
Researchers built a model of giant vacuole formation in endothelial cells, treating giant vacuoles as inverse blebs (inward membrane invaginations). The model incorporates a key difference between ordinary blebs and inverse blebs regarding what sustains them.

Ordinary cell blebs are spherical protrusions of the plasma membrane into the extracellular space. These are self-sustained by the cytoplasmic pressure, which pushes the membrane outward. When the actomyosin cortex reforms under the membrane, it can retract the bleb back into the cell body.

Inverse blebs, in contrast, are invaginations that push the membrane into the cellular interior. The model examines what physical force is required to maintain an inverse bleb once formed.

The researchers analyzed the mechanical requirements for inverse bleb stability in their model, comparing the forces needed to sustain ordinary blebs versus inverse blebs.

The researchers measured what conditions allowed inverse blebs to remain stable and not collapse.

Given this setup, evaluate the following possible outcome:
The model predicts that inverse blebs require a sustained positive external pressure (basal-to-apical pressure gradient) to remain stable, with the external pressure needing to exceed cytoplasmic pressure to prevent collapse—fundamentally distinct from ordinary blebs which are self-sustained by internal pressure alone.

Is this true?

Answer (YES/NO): YES